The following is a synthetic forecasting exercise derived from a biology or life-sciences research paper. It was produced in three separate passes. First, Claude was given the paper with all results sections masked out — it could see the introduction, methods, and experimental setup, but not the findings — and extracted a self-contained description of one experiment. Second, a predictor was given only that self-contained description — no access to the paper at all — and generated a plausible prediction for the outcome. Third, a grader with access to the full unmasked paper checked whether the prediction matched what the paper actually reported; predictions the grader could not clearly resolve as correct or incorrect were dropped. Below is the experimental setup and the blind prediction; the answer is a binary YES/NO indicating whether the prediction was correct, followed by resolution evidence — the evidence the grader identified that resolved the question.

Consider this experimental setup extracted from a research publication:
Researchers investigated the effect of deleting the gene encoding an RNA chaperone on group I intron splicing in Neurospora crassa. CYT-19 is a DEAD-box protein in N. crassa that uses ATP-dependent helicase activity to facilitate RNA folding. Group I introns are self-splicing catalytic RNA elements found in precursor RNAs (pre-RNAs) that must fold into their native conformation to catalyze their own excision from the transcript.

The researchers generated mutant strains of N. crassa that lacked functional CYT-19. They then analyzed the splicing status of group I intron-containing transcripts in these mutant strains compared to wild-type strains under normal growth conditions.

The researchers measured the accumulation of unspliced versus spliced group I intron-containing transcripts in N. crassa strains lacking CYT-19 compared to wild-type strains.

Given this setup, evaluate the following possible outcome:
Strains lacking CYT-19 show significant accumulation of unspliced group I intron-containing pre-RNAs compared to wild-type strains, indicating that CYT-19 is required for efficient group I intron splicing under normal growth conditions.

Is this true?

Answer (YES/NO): YES